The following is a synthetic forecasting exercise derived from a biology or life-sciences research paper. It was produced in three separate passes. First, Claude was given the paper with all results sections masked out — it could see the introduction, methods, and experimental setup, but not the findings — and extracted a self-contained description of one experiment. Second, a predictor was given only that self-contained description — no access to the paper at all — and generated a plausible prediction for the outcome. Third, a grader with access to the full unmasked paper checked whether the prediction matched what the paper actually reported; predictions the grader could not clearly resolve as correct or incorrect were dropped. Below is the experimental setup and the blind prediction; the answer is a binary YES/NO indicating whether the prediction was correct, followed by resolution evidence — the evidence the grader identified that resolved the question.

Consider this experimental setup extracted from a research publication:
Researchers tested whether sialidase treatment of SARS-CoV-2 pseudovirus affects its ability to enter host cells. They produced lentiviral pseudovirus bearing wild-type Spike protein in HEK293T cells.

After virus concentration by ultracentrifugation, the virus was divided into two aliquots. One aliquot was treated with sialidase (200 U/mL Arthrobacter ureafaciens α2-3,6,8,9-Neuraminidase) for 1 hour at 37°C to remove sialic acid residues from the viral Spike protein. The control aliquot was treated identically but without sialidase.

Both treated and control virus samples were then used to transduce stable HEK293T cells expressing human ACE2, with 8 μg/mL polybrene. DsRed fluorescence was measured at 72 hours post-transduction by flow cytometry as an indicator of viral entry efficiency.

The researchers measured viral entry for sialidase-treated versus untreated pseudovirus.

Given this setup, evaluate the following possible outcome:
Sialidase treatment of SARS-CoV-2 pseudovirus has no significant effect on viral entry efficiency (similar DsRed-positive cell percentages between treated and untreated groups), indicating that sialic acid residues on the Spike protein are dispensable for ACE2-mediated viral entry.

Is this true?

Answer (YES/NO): YES